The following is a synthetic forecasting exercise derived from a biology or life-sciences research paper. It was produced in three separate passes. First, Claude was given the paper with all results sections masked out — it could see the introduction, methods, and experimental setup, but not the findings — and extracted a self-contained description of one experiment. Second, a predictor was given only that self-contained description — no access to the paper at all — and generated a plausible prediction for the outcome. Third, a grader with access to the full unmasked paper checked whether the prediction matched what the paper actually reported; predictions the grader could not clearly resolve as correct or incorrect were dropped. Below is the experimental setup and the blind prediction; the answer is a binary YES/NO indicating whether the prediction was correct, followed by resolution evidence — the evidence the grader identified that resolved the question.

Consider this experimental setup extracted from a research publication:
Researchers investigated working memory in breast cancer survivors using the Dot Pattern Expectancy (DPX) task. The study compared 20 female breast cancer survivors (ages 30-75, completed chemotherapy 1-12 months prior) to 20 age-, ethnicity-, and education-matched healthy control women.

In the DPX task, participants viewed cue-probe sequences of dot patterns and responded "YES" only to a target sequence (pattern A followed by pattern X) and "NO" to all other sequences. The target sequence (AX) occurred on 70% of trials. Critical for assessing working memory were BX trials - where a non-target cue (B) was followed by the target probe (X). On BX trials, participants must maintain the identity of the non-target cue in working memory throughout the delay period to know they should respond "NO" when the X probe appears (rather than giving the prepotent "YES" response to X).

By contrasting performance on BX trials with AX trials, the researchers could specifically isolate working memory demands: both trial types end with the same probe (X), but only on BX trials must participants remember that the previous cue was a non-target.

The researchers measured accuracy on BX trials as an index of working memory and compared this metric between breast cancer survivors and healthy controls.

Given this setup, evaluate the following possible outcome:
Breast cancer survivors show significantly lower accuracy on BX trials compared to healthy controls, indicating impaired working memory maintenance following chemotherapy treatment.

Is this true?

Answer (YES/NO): NO